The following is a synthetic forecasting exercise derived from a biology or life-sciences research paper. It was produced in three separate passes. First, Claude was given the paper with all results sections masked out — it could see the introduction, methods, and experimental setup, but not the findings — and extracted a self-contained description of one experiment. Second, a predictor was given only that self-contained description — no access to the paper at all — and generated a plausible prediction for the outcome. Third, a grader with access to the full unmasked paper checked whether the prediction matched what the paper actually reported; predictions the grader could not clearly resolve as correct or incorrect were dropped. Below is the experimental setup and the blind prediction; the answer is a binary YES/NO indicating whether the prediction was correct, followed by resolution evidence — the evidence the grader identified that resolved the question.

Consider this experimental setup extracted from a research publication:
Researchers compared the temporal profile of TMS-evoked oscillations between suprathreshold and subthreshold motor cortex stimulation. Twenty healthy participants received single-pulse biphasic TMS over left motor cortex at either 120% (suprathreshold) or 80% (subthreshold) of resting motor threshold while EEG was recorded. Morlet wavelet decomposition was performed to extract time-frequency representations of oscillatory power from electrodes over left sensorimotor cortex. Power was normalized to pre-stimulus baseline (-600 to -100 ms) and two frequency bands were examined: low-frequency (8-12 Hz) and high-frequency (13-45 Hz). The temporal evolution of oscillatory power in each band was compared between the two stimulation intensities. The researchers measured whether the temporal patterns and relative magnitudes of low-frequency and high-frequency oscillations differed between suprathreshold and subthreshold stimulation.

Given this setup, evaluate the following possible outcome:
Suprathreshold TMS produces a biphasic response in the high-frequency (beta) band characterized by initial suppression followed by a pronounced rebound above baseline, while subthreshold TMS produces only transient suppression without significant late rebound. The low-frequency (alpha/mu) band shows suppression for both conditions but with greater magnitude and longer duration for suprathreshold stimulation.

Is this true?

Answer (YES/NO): NO